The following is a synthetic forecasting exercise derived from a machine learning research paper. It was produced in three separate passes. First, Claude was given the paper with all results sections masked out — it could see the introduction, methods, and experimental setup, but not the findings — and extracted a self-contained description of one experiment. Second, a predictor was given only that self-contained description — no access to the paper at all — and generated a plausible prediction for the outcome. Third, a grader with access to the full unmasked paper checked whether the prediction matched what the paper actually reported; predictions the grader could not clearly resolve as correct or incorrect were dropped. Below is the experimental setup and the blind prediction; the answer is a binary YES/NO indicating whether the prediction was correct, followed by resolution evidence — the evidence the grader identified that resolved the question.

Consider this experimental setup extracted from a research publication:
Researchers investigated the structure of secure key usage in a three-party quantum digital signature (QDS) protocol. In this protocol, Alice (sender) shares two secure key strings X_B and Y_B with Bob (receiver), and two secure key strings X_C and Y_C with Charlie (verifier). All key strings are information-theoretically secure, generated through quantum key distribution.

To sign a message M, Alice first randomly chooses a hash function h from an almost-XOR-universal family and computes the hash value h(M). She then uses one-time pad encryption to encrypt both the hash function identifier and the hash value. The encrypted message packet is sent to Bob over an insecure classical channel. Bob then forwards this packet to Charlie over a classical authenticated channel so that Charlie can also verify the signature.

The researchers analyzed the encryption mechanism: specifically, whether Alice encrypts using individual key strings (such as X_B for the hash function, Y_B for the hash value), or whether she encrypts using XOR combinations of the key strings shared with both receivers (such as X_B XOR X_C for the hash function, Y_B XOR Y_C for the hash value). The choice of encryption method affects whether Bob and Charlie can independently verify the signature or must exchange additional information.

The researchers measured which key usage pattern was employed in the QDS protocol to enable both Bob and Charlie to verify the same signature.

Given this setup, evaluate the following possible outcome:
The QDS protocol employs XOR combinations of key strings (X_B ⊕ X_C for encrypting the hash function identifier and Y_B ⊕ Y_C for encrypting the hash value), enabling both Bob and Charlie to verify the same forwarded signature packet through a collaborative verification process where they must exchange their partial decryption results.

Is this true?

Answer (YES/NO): NO